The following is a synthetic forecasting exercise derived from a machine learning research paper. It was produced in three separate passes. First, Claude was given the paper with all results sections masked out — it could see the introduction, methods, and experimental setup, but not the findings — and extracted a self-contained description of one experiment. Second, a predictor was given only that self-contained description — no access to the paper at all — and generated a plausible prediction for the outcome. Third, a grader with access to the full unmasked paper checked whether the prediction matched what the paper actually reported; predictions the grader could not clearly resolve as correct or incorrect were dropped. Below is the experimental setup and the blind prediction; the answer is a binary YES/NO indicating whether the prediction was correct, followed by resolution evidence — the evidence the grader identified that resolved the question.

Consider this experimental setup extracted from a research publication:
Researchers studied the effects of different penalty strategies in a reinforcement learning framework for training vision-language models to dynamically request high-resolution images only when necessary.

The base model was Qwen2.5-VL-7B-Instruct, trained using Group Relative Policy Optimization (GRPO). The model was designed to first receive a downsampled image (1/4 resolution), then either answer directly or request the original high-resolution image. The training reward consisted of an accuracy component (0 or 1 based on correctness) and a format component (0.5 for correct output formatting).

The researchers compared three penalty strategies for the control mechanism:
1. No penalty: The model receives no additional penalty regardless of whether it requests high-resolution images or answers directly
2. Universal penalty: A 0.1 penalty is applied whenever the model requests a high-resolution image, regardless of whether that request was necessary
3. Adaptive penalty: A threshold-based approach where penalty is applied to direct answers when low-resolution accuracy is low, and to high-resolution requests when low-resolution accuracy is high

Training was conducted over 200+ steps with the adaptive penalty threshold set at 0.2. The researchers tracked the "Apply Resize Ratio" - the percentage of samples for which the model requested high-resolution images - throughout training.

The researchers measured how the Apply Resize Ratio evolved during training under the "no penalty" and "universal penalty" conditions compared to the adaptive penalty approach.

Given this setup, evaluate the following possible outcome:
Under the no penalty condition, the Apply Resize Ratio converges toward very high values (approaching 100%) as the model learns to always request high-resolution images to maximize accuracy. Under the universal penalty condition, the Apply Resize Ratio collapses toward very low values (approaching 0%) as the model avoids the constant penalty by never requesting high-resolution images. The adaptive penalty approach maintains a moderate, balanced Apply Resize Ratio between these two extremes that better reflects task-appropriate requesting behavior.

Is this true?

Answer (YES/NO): YES